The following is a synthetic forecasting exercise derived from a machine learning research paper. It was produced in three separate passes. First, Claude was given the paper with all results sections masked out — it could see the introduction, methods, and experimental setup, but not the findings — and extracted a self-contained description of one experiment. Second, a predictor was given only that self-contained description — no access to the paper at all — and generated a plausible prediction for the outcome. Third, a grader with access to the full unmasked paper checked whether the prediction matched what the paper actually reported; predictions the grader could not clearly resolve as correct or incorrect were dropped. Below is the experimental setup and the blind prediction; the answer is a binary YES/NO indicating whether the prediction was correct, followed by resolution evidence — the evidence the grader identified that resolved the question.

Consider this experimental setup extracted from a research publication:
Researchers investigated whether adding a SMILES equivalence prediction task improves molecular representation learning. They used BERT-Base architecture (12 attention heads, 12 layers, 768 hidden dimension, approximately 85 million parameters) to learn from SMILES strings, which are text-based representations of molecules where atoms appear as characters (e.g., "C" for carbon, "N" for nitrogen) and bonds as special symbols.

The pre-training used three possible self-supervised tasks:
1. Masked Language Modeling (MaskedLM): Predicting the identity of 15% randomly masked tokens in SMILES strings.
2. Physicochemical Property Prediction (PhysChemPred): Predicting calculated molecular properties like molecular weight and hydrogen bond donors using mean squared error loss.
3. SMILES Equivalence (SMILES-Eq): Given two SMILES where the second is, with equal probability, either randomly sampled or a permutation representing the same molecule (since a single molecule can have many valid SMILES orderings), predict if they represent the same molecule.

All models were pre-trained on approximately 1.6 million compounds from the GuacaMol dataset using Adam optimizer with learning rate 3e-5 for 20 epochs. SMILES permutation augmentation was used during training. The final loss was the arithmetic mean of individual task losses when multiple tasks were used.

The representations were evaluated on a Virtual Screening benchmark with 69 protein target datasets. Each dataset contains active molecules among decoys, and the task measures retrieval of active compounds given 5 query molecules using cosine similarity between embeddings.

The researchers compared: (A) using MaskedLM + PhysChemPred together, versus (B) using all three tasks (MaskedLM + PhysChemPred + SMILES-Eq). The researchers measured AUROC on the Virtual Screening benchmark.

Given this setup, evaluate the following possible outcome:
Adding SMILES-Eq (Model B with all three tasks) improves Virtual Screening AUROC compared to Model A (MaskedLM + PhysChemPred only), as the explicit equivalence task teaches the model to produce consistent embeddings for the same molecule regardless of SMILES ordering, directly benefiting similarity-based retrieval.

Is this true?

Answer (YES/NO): NO